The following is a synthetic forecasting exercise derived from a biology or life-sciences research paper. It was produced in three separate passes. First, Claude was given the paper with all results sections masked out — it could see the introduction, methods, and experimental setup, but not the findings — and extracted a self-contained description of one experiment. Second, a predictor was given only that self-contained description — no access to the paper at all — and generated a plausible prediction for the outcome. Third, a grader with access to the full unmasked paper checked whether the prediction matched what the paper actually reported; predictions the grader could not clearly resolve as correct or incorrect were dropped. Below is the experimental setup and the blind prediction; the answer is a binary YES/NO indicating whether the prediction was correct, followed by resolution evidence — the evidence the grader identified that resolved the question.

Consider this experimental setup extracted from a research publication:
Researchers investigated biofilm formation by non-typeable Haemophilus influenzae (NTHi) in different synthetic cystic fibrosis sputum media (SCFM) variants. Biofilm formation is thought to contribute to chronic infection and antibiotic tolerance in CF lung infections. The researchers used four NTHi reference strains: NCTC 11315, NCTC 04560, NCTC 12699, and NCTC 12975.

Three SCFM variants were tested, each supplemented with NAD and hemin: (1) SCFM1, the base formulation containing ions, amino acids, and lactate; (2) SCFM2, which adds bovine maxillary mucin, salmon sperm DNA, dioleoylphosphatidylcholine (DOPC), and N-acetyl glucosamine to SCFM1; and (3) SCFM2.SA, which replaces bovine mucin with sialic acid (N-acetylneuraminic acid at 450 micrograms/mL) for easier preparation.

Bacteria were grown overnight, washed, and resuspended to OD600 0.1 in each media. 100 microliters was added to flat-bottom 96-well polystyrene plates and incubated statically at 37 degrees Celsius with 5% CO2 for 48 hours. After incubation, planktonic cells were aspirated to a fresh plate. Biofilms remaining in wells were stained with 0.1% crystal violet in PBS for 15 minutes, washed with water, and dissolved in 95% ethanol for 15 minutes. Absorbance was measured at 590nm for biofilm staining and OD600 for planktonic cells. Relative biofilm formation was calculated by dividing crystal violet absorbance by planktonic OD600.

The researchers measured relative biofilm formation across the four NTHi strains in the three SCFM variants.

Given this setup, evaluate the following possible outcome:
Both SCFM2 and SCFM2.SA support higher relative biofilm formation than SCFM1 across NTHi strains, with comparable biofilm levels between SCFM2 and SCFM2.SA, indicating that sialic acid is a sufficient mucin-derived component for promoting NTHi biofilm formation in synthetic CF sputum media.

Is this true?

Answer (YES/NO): NO